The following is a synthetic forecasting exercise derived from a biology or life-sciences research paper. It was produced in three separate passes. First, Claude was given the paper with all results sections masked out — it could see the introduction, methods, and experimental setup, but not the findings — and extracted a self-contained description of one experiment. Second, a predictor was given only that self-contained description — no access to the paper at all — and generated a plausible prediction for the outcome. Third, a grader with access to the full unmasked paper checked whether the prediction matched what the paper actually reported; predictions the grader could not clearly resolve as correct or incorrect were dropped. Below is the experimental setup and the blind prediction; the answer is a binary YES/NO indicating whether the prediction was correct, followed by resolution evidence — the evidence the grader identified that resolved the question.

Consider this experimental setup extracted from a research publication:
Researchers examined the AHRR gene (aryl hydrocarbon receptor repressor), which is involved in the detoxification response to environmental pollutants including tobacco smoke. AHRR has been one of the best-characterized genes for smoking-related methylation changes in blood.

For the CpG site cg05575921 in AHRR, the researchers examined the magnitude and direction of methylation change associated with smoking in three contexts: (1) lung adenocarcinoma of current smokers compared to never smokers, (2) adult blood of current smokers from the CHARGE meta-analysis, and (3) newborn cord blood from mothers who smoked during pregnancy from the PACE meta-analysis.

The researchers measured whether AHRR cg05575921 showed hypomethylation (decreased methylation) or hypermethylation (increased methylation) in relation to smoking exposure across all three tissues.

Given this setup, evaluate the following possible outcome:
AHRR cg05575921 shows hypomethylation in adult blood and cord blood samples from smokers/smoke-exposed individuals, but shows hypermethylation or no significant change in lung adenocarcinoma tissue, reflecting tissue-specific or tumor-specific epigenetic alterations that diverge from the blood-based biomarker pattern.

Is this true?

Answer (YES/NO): NO